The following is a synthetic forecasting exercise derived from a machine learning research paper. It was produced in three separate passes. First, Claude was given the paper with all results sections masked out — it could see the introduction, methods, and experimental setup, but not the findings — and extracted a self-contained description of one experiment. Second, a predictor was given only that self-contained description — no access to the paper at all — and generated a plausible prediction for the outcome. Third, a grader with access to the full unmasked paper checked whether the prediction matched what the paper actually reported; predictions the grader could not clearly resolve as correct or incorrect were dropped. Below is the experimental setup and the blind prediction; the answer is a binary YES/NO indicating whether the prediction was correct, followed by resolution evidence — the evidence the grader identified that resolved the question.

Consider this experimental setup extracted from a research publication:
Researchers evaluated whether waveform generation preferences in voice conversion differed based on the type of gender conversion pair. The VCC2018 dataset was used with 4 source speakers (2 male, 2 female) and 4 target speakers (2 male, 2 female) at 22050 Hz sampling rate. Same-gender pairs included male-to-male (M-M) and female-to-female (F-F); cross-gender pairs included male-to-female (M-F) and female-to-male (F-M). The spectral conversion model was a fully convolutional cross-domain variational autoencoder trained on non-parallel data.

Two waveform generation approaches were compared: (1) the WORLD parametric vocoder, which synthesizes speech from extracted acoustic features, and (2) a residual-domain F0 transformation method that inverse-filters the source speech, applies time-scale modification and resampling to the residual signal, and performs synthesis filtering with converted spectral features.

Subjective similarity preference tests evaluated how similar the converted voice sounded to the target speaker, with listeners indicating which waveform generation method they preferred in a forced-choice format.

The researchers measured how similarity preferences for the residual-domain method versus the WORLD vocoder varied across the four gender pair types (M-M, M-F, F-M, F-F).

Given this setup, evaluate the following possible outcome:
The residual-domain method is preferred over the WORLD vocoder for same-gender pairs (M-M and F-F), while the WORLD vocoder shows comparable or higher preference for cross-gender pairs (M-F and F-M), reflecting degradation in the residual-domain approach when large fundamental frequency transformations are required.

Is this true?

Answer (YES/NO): NO